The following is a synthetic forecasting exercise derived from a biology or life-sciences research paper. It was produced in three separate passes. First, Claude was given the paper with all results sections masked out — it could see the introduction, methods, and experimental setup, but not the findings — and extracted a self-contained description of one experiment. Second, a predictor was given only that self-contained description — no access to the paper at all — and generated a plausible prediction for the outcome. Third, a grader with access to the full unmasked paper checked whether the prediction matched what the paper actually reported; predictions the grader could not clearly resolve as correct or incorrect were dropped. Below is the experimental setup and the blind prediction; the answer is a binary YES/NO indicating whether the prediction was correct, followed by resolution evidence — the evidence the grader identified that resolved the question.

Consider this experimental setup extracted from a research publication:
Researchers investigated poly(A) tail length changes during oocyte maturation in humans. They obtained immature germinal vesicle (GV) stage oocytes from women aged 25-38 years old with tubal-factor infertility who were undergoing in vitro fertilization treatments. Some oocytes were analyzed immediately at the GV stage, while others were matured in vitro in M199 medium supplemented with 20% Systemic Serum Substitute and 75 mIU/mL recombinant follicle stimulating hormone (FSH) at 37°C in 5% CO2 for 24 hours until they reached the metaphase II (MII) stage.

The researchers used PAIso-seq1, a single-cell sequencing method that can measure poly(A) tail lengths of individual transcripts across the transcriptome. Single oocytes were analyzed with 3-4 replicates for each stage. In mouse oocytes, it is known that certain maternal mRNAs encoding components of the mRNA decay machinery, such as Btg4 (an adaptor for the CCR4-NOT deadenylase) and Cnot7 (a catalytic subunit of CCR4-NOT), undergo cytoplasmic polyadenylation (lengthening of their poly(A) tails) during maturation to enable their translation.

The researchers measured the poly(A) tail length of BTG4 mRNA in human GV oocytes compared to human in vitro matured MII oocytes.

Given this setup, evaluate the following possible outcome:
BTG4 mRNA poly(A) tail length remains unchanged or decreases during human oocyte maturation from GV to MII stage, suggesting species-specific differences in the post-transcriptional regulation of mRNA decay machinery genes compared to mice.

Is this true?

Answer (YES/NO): NO